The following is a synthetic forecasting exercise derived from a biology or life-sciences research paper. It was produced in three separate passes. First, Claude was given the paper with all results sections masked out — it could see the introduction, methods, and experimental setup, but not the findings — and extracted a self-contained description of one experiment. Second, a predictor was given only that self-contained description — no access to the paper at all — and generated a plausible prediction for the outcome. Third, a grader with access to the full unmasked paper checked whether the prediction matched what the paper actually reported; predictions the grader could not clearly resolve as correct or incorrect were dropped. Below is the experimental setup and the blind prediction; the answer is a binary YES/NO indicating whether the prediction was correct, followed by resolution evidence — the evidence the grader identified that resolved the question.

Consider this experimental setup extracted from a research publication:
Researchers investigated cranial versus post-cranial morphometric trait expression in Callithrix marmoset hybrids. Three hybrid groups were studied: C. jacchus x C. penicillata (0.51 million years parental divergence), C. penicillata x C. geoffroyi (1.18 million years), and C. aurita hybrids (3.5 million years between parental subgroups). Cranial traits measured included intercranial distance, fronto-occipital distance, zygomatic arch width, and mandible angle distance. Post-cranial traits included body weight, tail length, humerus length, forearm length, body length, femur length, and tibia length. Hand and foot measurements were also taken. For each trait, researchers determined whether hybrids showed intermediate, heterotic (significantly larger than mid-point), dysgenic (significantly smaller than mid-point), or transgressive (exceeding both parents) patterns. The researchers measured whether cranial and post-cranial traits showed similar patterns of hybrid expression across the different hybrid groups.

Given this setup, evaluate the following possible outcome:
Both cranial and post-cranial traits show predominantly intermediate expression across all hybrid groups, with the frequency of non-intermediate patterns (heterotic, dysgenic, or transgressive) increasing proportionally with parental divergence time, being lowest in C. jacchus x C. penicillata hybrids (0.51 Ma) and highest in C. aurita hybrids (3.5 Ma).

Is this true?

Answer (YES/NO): NO